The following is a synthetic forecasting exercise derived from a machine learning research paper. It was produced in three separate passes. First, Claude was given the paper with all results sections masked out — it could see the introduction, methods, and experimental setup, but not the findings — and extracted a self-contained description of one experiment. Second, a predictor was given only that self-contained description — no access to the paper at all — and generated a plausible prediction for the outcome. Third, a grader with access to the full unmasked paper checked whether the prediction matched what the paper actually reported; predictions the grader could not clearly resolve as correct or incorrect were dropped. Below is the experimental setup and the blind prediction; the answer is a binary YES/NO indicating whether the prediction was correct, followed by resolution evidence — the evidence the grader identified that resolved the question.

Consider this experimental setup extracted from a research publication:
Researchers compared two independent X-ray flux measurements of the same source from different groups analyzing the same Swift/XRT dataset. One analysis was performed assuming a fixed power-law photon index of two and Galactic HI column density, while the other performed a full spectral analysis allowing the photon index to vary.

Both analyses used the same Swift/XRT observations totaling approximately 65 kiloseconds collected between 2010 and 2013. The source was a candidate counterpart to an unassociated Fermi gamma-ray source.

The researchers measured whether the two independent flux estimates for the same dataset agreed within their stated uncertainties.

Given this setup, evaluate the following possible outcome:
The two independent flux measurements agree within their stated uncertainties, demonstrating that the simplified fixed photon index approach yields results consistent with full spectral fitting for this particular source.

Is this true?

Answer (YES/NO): NO